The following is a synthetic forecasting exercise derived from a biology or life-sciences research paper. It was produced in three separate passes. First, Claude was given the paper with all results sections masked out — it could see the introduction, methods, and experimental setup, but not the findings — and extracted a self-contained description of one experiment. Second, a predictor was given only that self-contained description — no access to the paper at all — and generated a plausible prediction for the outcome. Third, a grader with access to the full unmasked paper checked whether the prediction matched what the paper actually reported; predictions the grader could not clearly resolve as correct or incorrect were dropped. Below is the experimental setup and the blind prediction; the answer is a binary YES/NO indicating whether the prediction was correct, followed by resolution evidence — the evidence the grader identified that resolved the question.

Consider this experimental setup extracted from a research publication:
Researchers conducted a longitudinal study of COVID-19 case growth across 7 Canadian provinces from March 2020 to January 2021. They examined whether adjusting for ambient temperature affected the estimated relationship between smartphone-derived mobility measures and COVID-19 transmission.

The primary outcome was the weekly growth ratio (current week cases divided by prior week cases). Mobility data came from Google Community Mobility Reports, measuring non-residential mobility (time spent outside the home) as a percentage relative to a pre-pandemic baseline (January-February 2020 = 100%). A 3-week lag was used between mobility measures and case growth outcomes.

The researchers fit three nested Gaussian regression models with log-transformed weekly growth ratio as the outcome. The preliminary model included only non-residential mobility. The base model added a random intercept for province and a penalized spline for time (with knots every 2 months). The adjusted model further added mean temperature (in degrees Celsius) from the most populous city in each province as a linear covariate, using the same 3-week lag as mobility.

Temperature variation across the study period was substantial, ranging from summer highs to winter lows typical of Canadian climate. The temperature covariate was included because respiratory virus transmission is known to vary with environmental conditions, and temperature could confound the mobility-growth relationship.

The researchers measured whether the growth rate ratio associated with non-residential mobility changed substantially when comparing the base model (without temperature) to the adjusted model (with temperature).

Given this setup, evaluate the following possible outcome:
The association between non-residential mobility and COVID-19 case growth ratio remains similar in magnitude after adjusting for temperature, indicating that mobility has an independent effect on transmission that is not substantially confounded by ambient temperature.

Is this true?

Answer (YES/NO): YES